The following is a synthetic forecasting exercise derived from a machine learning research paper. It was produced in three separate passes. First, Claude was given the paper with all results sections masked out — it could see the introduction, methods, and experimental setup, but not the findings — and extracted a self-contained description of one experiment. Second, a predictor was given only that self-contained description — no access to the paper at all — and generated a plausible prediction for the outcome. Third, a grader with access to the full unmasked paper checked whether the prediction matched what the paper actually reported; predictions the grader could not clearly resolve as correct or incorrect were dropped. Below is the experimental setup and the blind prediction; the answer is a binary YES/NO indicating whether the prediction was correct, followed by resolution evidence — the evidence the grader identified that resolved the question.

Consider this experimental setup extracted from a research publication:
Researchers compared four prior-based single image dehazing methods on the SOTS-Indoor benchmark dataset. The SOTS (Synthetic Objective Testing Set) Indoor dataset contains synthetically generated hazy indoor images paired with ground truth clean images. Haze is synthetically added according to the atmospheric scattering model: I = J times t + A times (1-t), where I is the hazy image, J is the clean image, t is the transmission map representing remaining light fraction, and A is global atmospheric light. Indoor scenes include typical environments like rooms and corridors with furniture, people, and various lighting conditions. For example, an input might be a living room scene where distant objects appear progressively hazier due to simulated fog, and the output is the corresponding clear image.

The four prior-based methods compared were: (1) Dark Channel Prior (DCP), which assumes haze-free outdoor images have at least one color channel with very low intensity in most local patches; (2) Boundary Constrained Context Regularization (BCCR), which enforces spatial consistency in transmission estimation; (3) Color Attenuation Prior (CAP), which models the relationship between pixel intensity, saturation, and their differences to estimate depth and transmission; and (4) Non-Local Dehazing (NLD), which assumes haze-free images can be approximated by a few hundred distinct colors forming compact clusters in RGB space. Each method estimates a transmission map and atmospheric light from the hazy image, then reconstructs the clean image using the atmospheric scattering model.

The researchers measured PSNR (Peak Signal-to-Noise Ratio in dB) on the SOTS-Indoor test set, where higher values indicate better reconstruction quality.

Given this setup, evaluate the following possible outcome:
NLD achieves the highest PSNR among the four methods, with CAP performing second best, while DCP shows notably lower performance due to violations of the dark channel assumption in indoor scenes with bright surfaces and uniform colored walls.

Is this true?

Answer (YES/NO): NO